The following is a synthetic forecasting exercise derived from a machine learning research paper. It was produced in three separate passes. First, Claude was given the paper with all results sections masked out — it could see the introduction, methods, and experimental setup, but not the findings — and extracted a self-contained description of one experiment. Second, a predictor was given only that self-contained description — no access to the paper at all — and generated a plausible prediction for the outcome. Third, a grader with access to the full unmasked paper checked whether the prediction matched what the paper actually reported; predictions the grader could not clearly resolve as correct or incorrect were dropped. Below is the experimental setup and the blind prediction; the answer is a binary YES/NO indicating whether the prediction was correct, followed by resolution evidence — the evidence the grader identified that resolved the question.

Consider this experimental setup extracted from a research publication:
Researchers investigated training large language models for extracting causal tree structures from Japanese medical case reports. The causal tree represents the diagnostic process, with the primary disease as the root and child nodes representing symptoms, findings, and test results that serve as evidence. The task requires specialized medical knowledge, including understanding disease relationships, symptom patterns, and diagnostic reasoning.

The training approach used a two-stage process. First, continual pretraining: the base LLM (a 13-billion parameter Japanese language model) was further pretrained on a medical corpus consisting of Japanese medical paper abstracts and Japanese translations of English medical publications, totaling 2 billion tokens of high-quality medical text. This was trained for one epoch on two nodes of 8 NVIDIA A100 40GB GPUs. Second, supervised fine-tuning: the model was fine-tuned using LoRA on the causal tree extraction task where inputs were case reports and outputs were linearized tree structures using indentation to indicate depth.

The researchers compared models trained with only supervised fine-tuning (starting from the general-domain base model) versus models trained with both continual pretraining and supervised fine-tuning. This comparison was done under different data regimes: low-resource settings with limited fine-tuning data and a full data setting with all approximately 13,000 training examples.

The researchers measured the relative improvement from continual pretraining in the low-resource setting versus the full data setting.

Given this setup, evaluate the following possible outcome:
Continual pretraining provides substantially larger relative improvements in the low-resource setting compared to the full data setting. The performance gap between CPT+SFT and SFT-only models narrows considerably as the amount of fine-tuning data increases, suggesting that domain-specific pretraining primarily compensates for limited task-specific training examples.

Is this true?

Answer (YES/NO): YES